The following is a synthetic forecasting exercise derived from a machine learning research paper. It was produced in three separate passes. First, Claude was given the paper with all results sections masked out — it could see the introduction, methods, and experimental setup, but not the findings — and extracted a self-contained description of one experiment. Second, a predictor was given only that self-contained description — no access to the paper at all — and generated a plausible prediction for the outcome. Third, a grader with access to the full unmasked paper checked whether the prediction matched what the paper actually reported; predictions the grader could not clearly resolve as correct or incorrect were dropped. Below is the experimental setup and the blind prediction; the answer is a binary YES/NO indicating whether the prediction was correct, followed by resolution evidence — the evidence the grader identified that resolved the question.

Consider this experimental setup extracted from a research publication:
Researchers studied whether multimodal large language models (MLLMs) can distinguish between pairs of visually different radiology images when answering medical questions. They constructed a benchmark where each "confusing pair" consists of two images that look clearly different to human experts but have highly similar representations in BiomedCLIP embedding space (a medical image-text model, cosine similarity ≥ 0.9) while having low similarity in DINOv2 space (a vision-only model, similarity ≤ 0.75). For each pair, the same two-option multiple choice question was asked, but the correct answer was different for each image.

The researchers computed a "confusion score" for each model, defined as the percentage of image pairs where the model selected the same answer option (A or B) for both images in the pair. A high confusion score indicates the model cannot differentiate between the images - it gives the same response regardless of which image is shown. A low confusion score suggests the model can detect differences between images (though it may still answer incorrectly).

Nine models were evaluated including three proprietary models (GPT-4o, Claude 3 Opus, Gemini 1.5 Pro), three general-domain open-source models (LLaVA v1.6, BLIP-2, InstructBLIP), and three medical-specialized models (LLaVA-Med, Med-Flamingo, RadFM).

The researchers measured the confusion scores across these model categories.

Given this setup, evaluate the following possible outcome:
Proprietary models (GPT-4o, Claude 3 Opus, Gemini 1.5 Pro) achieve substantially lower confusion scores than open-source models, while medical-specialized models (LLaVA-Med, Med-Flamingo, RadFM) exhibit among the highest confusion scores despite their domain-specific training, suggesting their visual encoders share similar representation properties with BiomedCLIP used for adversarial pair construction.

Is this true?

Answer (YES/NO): YES